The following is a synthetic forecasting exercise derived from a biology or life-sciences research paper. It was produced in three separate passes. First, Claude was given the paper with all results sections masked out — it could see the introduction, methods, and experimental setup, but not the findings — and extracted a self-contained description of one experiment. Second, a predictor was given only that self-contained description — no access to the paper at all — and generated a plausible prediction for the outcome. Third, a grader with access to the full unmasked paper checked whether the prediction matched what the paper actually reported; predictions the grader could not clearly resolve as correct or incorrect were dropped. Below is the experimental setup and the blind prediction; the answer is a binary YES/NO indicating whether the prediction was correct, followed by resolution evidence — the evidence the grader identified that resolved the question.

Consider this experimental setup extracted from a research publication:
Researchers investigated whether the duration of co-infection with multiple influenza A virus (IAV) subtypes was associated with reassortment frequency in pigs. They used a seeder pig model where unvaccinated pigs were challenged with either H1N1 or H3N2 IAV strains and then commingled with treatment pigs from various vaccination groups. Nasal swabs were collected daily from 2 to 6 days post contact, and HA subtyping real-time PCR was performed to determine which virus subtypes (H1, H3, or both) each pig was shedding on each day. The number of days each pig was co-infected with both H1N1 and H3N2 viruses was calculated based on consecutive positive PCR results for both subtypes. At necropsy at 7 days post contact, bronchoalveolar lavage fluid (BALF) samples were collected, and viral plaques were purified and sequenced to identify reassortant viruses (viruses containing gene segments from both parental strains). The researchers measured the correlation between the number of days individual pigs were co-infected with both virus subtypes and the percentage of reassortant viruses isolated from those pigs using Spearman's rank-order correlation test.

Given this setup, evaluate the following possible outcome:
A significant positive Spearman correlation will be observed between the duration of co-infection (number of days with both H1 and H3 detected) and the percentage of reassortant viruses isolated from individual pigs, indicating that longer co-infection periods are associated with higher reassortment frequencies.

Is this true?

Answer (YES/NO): YES